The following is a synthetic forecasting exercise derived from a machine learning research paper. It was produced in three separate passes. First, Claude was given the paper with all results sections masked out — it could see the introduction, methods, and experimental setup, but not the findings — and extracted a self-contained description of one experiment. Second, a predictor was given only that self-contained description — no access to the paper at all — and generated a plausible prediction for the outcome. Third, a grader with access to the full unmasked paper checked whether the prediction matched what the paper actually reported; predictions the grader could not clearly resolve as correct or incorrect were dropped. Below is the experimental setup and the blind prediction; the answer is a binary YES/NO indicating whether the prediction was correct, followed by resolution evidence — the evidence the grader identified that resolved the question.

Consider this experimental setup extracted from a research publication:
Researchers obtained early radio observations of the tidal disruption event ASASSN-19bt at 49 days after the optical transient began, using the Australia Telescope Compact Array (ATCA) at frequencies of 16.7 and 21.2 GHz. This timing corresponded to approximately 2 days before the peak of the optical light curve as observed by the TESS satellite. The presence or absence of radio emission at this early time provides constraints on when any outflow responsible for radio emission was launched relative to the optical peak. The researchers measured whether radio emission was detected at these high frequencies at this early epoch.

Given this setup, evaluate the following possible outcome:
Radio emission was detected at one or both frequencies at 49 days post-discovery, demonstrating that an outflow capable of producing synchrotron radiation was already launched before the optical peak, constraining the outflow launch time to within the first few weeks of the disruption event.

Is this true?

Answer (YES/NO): YES